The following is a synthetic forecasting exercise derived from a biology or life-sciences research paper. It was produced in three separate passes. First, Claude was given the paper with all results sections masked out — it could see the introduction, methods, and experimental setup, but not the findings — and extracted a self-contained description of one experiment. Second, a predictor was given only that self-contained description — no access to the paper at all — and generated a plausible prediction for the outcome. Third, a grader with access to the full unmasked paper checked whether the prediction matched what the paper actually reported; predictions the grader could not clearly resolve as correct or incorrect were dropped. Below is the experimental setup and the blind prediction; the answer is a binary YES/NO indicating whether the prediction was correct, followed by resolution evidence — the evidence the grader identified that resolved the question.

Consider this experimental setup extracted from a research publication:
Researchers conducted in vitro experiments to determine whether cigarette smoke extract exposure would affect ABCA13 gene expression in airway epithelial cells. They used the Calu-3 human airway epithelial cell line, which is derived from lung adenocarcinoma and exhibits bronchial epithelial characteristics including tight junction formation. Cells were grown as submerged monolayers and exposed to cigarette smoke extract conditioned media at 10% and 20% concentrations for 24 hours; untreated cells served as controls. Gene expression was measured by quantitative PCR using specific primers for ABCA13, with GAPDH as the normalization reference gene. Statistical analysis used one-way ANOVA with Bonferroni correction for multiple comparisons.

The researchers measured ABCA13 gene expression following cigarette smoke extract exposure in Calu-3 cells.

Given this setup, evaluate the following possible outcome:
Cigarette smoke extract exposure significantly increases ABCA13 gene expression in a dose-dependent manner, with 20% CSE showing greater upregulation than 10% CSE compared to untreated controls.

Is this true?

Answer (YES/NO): NO